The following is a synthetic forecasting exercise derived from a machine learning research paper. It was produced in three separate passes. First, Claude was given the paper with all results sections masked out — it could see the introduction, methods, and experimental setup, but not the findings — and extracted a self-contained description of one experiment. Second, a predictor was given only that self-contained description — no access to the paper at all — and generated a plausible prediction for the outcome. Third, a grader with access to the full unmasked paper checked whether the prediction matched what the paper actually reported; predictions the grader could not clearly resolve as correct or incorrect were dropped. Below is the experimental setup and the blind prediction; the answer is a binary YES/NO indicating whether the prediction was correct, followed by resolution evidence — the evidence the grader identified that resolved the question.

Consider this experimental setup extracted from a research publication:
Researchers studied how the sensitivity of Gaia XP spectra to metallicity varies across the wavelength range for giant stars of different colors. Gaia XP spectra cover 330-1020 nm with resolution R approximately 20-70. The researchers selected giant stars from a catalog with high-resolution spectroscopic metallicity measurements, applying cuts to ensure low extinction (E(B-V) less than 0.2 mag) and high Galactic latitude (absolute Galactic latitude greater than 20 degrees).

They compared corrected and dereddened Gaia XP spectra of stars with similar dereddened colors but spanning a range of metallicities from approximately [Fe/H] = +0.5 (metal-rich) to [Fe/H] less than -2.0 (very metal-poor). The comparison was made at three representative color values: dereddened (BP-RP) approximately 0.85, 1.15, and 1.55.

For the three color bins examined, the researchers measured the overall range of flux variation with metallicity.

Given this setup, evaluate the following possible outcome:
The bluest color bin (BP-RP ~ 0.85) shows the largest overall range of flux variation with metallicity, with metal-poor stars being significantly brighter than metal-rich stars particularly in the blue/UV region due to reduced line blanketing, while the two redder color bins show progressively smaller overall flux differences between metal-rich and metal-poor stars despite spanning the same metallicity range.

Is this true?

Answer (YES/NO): NO